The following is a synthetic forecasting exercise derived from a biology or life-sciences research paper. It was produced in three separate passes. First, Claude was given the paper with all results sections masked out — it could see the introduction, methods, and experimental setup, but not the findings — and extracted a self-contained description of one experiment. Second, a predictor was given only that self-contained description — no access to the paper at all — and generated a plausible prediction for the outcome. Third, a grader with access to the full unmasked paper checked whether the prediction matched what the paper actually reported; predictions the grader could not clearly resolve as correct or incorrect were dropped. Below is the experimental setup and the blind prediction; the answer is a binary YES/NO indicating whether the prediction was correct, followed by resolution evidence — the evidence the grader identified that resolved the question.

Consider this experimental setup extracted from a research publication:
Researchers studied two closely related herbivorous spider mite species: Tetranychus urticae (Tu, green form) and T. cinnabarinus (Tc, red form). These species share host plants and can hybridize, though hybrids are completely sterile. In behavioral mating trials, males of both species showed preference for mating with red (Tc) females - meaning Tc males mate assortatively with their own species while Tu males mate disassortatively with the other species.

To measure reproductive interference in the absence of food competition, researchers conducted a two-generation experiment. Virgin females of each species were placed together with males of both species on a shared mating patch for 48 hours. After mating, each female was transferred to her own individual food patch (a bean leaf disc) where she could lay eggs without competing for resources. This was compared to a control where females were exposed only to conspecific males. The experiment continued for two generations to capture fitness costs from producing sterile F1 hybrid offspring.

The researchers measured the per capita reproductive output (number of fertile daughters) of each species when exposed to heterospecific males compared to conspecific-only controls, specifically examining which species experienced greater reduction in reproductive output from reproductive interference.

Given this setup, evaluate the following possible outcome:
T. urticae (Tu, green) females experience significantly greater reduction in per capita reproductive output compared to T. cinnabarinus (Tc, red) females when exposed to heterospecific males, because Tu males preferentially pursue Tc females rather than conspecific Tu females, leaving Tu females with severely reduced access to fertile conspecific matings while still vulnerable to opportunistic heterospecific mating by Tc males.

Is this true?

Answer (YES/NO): YES